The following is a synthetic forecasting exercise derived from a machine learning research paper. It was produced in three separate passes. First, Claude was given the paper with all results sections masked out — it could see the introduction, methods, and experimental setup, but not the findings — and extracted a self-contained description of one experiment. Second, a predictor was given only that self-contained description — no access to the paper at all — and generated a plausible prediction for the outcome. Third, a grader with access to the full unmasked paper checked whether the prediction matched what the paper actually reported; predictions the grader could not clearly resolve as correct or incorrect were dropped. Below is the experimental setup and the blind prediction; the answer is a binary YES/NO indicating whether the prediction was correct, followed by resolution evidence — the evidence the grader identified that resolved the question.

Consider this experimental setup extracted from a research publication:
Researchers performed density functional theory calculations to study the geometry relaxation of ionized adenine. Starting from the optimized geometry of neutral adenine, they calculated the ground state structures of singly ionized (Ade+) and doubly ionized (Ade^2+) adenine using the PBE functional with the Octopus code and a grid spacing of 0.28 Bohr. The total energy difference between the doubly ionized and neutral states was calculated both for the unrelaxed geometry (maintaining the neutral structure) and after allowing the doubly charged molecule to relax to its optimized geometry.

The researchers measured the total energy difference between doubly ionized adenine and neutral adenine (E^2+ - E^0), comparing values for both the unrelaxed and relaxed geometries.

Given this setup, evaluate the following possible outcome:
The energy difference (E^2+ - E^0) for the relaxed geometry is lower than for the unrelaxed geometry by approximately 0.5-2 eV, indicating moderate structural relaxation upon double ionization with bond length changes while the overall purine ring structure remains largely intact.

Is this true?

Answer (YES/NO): NO